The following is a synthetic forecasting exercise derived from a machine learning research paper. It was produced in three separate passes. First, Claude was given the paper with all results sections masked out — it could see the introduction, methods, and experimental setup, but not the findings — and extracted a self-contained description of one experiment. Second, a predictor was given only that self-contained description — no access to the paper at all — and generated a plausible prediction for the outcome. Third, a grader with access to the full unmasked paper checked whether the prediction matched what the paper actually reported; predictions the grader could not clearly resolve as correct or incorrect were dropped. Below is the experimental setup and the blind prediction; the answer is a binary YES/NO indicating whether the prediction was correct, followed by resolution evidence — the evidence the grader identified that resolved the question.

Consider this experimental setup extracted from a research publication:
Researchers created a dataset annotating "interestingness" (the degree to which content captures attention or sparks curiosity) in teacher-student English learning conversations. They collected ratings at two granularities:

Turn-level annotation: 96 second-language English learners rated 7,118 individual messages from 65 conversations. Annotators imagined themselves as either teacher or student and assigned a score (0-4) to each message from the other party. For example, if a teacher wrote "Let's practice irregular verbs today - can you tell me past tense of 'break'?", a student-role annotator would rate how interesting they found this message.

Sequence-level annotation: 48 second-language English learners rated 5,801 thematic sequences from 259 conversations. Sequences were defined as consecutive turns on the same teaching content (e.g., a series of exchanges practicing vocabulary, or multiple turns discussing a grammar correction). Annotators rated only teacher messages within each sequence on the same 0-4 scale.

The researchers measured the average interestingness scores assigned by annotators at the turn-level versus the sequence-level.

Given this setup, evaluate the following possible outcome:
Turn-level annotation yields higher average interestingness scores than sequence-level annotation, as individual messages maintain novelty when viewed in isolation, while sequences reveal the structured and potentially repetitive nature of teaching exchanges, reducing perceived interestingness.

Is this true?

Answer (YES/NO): YES